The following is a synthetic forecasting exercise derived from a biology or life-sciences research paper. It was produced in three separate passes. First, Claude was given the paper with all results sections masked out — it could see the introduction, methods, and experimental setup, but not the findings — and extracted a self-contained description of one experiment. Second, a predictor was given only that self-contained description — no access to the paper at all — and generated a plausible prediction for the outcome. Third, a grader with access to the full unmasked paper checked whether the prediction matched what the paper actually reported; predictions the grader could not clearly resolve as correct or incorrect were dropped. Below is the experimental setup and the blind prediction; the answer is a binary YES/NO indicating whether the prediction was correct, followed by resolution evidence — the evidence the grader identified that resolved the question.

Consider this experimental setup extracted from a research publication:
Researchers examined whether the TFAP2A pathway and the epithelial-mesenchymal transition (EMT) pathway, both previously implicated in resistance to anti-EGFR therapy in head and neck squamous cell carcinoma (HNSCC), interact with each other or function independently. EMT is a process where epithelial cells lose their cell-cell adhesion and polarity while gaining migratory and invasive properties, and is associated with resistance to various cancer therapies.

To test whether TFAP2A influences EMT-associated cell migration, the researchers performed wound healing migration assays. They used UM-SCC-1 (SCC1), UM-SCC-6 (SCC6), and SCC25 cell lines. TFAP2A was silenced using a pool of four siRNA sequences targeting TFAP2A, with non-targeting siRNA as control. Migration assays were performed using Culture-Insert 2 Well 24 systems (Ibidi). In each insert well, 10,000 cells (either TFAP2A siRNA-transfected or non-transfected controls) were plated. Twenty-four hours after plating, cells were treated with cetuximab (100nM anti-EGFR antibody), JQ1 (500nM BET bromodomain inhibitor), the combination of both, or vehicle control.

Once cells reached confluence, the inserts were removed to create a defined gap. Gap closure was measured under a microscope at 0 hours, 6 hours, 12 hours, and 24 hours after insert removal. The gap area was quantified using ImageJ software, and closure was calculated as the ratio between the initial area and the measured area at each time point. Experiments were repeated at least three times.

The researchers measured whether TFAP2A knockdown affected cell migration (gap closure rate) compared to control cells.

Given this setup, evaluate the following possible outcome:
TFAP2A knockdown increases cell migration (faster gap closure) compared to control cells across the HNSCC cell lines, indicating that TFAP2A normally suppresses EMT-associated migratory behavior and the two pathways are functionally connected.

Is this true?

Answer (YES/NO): NO